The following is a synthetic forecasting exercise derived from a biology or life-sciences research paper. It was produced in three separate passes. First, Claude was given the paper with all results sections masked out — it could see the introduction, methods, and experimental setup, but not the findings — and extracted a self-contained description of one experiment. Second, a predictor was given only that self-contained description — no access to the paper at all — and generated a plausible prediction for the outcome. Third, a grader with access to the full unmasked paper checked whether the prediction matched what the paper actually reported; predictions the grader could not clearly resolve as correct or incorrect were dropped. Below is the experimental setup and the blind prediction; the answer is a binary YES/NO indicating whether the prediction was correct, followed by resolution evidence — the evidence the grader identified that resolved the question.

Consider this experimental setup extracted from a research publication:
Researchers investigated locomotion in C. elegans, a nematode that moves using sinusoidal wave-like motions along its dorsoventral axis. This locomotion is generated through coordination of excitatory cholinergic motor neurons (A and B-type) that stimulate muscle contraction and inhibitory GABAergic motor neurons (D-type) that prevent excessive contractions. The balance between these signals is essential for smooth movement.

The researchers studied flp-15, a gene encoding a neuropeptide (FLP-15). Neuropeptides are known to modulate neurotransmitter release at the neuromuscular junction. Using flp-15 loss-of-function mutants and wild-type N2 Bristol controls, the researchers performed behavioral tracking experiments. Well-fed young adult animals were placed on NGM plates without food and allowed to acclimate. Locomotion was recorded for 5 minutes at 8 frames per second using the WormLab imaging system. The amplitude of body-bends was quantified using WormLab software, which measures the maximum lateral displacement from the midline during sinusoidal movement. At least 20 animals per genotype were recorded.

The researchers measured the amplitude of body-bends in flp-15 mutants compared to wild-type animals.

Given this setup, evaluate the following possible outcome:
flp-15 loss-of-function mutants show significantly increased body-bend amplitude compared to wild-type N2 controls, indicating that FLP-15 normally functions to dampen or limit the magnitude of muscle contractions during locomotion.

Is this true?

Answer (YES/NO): YES